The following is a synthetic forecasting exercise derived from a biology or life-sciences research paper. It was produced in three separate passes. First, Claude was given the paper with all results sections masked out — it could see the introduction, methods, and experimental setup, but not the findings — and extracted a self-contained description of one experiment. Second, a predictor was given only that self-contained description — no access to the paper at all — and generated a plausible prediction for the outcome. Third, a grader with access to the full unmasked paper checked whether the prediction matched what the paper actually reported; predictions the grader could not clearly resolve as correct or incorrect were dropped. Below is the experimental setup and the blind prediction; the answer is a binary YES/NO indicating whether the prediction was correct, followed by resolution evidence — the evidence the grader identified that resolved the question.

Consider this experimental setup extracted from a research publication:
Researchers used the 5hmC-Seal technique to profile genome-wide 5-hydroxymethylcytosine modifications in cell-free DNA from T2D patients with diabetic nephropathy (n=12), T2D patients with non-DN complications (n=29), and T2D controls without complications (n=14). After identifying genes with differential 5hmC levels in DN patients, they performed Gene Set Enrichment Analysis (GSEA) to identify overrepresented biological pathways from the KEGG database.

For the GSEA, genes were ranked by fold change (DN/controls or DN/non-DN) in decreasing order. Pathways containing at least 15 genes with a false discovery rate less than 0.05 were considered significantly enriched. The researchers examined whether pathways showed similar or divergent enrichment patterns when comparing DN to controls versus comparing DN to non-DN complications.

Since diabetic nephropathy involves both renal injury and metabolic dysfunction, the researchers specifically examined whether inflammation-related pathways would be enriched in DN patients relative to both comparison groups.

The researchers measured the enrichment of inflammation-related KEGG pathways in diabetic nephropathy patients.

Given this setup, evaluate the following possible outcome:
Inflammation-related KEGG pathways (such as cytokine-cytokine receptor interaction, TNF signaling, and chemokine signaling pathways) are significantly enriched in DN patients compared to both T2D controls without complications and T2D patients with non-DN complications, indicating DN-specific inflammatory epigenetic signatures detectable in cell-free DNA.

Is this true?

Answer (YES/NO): NO